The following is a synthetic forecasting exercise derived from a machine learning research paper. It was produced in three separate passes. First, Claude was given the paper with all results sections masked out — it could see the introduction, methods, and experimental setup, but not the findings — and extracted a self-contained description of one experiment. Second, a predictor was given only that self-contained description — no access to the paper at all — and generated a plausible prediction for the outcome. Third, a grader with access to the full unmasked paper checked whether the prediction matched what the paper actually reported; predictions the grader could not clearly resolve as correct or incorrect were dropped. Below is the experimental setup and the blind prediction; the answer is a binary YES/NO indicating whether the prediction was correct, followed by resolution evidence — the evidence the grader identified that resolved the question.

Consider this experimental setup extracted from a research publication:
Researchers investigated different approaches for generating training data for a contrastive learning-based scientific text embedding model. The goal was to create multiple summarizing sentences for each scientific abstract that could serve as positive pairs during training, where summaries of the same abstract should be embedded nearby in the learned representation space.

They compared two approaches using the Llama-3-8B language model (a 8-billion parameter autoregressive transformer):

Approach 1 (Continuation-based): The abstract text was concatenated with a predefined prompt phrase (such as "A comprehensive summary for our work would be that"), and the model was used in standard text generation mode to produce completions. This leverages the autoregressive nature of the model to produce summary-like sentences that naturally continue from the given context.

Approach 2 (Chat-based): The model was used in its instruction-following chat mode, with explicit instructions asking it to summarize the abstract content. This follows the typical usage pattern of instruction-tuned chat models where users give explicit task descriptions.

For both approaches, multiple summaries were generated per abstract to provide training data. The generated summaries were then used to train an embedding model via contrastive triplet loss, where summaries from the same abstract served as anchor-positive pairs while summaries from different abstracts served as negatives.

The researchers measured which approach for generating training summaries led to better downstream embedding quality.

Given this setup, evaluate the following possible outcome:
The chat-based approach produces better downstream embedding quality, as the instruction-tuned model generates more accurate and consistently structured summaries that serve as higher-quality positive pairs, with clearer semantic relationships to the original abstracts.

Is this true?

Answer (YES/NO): NO